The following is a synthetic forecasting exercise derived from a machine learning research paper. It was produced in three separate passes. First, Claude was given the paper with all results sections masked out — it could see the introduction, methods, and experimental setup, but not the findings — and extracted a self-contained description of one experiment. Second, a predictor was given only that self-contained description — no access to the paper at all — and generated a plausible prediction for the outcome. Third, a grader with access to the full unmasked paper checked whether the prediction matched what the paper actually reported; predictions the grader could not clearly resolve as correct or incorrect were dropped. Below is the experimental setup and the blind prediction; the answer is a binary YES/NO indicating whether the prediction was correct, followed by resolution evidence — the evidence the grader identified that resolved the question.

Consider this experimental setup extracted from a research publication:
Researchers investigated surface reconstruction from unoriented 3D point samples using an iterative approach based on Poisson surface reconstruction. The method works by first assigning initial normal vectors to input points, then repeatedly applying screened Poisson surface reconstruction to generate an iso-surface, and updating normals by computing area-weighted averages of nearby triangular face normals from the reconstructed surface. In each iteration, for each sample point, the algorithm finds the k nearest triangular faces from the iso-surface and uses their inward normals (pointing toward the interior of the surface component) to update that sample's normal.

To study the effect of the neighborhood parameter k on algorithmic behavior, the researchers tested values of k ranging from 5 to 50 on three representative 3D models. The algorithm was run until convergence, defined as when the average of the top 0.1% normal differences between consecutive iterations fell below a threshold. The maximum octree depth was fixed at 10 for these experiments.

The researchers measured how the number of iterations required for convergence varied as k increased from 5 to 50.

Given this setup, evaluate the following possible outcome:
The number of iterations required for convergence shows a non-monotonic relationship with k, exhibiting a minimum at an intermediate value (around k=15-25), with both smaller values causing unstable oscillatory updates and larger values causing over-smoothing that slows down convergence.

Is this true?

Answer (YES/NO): NO